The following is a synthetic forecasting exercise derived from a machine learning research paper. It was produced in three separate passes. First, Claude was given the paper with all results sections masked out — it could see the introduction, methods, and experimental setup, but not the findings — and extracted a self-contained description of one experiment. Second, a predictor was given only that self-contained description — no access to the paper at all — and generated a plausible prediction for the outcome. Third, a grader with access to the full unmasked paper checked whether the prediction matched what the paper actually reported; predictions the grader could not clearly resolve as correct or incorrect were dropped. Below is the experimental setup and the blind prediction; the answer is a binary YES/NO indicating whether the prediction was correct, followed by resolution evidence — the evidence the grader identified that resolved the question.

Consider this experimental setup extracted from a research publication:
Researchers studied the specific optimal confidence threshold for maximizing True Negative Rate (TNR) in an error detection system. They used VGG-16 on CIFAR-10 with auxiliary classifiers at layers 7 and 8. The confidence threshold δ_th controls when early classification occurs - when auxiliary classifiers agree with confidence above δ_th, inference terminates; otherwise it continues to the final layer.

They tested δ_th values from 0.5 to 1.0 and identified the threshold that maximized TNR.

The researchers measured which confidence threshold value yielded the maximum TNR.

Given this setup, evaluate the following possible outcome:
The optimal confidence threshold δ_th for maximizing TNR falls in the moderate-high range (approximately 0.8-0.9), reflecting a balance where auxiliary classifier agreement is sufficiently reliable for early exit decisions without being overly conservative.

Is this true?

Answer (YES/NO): YES